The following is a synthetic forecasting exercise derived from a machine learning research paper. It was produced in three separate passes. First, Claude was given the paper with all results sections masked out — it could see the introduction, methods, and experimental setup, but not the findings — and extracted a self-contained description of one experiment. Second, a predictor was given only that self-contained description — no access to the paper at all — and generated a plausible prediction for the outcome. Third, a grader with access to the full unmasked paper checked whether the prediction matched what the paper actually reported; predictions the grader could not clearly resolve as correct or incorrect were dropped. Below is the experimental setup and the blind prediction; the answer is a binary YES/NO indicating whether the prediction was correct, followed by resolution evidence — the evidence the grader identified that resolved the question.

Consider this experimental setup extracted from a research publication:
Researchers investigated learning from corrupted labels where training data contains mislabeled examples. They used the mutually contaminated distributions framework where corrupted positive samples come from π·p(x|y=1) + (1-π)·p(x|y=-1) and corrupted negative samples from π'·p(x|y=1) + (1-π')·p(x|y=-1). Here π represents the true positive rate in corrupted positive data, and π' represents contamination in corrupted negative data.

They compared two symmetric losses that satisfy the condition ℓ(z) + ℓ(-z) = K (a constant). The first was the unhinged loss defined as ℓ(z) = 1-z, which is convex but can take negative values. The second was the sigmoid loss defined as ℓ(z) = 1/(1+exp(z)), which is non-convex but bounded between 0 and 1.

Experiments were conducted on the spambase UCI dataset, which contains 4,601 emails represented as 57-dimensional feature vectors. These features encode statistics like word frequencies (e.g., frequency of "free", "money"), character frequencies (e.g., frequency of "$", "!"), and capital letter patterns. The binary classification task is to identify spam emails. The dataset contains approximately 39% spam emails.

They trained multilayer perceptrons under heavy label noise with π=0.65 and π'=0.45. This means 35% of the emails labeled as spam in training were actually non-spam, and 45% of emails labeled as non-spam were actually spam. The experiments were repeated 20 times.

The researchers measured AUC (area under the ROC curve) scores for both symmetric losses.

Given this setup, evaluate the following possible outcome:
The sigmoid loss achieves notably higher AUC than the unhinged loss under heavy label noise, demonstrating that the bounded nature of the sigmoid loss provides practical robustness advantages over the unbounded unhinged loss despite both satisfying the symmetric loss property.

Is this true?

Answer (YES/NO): NO